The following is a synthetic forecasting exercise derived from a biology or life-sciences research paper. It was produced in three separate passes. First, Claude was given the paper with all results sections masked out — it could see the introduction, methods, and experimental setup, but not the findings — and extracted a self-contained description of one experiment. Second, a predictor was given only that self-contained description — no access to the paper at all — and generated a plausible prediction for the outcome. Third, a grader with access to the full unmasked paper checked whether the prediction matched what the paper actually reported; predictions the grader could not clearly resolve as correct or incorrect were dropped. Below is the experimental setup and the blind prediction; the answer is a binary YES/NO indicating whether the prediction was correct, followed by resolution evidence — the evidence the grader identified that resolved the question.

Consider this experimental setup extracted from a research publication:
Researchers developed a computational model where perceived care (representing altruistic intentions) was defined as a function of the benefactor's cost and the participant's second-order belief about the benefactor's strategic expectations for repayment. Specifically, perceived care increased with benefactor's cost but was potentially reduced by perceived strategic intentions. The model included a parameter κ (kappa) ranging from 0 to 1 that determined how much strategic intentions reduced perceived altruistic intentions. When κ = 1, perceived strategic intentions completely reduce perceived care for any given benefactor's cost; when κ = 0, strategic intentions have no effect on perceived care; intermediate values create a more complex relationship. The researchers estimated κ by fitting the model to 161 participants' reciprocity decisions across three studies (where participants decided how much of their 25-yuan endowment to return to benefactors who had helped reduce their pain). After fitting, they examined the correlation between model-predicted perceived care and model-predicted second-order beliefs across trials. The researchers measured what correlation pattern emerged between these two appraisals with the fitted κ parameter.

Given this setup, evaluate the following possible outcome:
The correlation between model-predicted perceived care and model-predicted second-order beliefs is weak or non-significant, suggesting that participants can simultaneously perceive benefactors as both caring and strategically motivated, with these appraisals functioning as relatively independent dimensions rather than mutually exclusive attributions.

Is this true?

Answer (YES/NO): YES